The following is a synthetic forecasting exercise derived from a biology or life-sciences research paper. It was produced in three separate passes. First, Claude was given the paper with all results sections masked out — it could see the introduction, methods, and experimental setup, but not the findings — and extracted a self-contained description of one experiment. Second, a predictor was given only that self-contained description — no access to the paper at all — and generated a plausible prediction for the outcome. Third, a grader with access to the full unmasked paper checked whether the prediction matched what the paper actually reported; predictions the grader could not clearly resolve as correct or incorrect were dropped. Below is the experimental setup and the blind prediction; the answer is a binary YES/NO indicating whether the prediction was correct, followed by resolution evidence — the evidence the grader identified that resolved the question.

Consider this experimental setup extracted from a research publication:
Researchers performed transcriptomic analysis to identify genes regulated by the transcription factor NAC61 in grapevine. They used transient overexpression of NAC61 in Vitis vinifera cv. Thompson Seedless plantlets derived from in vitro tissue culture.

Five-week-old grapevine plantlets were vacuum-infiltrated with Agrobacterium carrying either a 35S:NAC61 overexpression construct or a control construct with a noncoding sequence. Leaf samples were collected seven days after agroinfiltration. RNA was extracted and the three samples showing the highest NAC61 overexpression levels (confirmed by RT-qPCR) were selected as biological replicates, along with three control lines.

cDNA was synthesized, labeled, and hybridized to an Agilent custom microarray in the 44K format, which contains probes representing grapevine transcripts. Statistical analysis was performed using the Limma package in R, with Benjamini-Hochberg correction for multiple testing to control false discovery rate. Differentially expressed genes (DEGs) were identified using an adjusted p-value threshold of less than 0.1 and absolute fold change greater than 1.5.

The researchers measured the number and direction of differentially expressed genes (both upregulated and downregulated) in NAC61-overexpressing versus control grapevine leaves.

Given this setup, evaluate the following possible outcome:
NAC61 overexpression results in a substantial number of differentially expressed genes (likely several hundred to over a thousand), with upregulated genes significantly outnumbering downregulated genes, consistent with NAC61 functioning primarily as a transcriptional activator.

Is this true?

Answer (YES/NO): NO